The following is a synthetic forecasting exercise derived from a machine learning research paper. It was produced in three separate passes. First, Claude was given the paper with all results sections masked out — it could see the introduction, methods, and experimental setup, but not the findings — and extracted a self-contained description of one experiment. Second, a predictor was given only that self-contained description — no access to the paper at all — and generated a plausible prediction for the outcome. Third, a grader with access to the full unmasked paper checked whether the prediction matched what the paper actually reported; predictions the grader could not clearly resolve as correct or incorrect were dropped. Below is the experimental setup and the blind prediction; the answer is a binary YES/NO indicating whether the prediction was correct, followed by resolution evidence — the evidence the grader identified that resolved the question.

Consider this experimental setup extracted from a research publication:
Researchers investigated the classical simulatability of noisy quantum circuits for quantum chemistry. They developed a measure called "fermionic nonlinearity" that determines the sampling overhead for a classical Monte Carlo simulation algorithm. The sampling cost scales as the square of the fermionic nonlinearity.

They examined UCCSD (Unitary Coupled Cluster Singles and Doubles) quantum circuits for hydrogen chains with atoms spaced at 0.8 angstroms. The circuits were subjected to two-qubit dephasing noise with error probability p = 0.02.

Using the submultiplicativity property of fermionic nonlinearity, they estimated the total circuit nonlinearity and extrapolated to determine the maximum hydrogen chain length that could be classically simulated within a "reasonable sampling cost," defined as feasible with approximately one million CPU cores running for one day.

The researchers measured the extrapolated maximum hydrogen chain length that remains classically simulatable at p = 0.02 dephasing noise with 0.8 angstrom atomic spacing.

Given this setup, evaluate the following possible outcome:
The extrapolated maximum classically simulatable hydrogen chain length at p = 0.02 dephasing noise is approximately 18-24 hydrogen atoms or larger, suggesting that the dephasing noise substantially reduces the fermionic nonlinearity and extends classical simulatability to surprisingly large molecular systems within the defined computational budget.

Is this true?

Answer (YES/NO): YES